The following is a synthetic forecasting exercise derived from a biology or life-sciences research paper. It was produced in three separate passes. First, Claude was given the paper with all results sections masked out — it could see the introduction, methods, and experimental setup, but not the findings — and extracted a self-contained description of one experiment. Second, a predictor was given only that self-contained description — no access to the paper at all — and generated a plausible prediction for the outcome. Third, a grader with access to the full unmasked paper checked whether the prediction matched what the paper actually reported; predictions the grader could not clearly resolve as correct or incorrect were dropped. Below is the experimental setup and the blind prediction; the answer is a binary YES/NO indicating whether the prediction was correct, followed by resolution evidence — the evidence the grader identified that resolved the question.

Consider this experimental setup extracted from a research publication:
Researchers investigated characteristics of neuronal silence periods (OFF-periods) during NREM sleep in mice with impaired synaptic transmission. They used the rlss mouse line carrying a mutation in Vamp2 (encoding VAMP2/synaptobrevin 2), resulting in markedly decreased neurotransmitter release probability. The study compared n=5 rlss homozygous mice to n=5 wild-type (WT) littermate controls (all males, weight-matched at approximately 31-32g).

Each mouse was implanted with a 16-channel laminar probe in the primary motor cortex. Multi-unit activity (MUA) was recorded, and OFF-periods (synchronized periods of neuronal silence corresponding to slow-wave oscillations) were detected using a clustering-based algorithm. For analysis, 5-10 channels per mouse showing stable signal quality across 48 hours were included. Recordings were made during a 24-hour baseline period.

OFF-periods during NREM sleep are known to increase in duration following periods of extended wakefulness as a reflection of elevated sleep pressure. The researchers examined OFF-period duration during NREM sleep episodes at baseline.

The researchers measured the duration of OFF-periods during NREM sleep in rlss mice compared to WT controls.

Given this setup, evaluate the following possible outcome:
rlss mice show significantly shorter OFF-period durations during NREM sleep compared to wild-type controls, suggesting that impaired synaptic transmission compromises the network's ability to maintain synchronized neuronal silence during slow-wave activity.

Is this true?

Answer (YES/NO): NO